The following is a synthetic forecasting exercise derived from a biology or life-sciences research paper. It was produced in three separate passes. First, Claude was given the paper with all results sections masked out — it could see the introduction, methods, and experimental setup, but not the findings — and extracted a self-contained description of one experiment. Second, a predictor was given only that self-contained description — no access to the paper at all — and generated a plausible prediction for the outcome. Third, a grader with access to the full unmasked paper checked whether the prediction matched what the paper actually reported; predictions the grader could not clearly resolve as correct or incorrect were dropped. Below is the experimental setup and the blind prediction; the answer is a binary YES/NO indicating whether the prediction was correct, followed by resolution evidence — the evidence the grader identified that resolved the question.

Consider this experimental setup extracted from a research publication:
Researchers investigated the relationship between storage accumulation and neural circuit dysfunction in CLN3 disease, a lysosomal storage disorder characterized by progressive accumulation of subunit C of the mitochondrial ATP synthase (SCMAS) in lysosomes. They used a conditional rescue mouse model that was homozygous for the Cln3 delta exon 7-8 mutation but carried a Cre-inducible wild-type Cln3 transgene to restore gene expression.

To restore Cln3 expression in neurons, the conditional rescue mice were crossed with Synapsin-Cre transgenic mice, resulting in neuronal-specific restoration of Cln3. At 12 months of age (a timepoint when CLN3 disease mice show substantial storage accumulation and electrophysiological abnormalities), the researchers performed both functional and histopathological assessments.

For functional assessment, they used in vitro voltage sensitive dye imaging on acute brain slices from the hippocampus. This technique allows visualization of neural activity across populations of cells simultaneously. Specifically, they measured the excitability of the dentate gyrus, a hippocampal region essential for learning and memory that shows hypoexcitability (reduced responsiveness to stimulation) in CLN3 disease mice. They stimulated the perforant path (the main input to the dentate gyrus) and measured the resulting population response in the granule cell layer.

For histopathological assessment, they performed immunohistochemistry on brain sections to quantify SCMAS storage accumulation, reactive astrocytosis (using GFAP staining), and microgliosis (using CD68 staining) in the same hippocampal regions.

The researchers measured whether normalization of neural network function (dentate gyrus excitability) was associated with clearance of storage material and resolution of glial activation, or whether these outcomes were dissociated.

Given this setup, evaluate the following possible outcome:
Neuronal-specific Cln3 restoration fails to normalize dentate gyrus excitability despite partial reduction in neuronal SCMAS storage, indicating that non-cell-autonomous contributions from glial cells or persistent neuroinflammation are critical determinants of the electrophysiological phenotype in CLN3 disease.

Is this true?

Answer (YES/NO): NO